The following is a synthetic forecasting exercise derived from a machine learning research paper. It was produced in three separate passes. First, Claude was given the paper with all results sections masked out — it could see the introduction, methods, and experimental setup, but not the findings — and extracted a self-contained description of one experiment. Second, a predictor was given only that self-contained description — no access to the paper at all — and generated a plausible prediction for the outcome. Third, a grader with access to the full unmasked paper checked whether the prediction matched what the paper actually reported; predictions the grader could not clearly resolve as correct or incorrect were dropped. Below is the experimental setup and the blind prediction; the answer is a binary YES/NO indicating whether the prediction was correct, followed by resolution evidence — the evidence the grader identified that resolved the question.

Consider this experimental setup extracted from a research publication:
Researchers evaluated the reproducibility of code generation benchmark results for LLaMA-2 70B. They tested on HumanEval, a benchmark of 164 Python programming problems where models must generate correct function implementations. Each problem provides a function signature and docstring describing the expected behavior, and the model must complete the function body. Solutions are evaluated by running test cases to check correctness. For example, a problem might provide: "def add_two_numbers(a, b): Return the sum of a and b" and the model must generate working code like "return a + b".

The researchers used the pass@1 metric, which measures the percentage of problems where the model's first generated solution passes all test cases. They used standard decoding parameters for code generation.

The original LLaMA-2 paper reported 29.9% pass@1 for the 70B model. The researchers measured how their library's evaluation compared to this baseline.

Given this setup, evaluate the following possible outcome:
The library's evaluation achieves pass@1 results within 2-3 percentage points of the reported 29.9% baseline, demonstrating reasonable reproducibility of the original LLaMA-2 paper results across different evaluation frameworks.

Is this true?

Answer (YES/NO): YES